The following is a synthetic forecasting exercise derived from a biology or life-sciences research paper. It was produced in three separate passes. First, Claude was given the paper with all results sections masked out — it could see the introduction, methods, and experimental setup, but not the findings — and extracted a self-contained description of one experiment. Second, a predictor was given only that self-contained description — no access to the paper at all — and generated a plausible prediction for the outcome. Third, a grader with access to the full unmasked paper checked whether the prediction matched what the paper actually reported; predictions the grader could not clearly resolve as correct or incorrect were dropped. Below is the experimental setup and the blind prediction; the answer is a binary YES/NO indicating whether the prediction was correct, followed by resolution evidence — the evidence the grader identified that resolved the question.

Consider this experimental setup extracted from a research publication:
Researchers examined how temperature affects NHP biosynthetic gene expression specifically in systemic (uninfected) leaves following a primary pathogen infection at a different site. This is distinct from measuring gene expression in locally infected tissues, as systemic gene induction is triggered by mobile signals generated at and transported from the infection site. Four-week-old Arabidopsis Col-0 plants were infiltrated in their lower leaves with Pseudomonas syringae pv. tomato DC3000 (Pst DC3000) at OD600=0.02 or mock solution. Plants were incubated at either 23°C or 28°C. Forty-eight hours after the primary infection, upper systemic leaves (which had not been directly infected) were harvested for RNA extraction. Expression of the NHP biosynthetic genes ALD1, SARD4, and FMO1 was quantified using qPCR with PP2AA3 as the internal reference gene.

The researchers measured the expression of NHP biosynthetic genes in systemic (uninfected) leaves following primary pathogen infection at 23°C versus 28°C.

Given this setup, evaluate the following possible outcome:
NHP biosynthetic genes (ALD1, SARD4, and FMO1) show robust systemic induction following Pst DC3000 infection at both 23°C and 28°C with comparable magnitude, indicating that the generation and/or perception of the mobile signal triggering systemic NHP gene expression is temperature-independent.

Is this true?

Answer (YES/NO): NO